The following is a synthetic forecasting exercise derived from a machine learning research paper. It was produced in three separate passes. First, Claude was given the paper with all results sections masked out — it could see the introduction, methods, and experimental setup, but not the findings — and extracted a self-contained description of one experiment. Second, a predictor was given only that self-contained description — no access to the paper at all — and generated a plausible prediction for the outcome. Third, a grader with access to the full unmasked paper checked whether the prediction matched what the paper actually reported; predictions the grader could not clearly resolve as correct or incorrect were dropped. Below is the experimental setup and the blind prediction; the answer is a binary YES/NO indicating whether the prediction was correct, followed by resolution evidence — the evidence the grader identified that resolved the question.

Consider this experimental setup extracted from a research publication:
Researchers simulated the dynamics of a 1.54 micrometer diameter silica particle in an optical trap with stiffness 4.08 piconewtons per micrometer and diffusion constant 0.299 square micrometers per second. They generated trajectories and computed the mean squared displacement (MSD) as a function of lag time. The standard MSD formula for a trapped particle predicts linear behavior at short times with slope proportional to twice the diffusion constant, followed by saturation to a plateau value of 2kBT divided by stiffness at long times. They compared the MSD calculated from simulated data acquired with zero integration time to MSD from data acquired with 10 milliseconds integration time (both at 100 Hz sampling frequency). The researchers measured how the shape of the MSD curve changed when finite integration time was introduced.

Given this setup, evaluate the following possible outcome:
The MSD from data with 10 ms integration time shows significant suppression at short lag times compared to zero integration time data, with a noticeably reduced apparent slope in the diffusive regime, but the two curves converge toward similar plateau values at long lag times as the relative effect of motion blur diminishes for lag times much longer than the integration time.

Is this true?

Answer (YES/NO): NO